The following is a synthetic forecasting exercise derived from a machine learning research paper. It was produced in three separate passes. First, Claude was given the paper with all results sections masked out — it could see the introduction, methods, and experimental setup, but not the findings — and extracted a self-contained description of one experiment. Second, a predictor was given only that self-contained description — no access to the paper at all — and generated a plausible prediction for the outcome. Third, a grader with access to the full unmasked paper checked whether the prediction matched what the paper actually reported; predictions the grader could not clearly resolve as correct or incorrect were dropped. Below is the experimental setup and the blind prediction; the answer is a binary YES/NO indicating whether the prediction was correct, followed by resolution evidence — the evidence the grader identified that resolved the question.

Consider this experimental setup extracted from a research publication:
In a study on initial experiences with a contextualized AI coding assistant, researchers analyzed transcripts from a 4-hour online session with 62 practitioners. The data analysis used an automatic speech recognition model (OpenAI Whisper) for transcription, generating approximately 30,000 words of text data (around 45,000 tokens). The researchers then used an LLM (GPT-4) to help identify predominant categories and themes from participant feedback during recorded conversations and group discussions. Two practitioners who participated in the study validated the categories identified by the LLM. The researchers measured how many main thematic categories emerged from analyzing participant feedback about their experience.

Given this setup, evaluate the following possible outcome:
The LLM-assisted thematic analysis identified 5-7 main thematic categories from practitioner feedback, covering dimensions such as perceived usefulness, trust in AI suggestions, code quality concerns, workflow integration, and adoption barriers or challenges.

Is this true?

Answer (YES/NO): NO